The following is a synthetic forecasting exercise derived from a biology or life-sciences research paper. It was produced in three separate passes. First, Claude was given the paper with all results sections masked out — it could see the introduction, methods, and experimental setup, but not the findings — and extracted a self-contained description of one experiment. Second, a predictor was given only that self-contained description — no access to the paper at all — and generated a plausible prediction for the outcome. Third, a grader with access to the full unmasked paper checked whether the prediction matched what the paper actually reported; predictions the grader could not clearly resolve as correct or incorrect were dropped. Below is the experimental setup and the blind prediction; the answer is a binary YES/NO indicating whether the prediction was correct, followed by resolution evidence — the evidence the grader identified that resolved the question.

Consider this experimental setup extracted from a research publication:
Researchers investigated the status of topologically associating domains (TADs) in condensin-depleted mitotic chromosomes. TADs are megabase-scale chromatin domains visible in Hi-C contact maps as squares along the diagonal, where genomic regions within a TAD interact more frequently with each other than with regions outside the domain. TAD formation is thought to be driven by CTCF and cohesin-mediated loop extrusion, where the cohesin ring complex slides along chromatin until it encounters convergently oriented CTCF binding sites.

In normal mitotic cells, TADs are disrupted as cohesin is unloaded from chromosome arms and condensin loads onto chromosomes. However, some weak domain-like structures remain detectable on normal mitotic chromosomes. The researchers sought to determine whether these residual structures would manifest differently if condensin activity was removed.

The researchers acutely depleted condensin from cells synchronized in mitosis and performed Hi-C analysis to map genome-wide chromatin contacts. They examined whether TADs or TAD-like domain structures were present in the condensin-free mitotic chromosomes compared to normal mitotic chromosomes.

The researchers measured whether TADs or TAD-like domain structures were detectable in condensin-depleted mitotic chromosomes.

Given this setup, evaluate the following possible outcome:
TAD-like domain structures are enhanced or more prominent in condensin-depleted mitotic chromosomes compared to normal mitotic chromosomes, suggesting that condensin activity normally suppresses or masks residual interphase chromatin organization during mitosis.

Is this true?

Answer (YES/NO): NO